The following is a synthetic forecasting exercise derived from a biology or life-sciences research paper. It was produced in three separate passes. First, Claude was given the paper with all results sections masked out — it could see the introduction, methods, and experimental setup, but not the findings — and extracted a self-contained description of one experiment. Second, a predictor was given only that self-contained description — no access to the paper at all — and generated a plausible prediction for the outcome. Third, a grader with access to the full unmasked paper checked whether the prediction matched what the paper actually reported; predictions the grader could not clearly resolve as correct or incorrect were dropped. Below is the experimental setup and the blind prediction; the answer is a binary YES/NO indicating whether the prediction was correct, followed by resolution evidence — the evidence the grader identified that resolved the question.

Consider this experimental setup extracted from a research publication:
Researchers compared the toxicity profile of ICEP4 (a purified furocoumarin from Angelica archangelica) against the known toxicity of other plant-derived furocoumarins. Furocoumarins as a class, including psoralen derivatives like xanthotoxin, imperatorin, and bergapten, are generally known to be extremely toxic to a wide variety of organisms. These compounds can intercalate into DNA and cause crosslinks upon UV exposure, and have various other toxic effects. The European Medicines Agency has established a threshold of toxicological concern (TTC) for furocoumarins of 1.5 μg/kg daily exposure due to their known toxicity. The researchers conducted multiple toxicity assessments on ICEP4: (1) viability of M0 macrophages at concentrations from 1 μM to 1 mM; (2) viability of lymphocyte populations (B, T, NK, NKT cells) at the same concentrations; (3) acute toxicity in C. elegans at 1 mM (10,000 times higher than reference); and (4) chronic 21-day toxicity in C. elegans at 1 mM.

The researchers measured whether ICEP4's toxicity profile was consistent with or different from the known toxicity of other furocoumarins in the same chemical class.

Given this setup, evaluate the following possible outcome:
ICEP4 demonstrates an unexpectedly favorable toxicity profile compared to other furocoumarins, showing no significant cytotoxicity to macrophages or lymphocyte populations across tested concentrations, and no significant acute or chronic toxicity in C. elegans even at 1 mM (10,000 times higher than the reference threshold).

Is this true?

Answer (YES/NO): NO